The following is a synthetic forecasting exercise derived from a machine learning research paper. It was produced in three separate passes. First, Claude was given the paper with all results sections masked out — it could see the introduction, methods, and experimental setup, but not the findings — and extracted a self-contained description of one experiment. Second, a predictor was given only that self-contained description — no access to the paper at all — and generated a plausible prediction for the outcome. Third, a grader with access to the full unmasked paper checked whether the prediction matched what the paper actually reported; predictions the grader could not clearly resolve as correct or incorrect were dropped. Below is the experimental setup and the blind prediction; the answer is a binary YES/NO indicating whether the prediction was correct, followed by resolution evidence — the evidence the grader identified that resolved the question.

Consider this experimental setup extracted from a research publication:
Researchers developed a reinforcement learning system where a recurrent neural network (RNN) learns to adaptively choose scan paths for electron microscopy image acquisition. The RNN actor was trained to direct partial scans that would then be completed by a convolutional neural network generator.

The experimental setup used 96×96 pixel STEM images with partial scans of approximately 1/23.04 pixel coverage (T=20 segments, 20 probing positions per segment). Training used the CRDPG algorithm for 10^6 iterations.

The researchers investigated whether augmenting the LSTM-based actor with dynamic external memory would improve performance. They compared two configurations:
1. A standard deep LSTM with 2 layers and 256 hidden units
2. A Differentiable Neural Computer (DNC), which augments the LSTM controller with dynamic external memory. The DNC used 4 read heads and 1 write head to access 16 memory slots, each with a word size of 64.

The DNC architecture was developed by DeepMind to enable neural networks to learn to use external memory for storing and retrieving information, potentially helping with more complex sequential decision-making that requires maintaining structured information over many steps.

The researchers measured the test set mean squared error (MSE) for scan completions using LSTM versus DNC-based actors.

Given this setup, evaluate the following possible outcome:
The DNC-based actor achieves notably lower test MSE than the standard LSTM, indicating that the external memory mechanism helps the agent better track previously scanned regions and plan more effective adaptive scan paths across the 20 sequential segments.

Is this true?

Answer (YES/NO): NO